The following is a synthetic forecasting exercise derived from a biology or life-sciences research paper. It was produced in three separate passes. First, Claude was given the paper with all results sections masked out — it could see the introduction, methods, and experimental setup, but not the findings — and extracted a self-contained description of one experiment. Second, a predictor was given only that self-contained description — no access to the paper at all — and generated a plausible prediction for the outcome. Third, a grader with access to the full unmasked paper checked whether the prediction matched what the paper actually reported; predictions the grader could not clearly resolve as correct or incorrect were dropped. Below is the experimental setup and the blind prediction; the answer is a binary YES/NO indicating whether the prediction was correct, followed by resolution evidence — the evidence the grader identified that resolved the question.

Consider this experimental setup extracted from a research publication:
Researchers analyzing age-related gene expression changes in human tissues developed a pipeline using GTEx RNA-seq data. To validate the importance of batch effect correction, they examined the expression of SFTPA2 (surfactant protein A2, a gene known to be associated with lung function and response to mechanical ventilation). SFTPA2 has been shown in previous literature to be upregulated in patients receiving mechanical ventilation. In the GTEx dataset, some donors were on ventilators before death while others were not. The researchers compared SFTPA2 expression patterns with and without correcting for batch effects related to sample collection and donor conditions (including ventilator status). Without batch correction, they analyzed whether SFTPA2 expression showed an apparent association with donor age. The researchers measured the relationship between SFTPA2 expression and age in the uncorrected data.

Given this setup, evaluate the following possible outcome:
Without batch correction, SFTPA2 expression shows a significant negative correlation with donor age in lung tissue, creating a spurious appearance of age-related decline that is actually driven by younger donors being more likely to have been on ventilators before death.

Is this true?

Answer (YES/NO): NO